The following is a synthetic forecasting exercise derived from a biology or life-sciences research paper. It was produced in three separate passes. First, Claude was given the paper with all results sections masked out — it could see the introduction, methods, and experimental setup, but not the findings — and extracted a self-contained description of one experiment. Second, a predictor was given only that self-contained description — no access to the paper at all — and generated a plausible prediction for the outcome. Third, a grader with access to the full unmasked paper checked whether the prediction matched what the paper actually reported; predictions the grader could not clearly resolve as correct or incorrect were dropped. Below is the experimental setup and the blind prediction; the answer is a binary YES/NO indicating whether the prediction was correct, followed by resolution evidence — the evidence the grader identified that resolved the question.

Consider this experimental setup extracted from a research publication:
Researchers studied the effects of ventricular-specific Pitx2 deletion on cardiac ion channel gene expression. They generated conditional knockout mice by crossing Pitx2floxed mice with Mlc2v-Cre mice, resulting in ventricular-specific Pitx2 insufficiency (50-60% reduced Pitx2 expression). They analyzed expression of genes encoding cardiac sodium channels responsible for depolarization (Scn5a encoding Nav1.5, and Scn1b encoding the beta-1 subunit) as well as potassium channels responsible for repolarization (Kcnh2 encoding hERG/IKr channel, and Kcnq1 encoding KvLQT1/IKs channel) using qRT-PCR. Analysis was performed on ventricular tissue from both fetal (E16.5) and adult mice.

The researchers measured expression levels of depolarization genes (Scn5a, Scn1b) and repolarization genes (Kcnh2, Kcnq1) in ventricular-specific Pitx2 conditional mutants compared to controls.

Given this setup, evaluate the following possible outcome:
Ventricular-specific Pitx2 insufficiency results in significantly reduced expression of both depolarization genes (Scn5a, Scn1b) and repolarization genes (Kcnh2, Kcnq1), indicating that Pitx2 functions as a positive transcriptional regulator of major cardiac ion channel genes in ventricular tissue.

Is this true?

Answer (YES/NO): NO